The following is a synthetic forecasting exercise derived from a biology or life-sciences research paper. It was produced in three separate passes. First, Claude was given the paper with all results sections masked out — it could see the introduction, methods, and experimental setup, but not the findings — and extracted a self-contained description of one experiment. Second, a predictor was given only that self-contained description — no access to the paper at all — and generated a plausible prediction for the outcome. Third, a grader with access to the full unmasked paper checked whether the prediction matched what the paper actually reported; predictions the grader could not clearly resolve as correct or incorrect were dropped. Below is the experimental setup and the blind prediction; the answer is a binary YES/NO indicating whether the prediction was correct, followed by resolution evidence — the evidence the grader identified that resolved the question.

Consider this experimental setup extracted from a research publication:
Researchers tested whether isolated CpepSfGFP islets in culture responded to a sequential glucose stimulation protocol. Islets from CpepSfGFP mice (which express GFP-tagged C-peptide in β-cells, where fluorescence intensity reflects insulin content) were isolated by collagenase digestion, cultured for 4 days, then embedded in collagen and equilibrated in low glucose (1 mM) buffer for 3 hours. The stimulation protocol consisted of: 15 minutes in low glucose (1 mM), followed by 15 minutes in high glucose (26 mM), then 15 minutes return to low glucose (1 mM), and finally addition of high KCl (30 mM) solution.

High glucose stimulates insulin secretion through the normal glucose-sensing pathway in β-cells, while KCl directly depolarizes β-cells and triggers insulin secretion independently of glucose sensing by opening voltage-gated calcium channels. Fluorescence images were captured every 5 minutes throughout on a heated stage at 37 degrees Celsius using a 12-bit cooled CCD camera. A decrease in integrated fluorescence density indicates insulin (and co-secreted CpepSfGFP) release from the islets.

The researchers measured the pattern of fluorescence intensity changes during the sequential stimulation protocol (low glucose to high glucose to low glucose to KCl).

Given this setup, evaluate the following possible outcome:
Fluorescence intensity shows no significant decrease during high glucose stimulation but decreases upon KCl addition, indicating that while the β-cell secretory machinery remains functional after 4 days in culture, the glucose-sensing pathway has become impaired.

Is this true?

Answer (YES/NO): NO